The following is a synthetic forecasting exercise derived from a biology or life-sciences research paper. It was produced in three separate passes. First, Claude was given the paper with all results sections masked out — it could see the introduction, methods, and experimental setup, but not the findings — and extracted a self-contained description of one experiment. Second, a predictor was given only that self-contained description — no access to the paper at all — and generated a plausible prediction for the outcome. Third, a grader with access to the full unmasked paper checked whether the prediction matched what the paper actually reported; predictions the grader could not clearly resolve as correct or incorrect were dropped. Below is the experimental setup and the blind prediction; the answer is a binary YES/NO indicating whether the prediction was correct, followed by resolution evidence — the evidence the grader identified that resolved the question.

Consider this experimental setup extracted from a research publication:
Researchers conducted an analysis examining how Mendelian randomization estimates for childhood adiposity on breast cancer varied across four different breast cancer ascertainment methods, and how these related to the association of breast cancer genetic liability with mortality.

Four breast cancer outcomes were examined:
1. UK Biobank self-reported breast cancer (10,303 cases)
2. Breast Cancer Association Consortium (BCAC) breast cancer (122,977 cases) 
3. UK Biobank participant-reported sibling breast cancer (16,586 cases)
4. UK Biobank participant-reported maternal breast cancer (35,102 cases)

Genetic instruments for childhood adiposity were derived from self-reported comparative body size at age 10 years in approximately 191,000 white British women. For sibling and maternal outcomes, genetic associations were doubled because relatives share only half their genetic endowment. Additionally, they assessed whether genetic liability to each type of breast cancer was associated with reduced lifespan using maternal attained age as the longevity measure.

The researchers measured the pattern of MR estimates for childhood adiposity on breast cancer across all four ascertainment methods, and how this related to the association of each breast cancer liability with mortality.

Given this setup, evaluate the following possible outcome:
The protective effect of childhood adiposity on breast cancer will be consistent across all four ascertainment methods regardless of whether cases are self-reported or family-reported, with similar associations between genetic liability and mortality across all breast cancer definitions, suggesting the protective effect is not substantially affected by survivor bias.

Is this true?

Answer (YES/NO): NO